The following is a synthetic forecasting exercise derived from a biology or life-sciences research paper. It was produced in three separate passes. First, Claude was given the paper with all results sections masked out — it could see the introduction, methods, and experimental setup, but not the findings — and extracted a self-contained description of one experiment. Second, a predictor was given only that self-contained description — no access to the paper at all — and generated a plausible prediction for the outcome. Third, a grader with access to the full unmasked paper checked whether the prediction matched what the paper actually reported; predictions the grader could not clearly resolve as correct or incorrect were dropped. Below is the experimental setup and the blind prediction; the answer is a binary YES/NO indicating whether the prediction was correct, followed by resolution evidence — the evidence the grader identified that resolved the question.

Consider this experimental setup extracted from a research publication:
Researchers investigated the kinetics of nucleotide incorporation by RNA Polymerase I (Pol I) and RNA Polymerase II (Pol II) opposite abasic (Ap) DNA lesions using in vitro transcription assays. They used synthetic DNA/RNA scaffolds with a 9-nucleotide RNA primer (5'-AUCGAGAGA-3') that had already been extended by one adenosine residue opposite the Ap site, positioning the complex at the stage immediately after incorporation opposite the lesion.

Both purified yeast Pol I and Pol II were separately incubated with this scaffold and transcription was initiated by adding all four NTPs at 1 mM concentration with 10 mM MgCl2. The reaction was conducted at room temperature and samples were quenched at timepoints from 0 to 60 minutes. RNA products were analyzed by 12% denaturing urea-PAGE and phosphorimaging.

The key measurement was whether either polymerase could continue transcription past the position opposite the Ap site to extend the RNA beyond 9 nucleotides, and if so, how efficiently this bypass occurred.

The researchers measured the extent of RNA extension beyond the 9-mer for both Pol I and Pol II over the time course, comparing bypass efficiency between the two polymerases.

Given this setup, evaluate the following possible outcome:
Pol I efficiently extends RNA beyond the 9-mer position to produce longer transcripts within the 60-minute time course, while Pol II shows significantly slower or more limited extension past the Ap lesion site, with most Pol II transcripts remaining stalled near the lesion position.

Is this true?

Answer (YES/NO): NO